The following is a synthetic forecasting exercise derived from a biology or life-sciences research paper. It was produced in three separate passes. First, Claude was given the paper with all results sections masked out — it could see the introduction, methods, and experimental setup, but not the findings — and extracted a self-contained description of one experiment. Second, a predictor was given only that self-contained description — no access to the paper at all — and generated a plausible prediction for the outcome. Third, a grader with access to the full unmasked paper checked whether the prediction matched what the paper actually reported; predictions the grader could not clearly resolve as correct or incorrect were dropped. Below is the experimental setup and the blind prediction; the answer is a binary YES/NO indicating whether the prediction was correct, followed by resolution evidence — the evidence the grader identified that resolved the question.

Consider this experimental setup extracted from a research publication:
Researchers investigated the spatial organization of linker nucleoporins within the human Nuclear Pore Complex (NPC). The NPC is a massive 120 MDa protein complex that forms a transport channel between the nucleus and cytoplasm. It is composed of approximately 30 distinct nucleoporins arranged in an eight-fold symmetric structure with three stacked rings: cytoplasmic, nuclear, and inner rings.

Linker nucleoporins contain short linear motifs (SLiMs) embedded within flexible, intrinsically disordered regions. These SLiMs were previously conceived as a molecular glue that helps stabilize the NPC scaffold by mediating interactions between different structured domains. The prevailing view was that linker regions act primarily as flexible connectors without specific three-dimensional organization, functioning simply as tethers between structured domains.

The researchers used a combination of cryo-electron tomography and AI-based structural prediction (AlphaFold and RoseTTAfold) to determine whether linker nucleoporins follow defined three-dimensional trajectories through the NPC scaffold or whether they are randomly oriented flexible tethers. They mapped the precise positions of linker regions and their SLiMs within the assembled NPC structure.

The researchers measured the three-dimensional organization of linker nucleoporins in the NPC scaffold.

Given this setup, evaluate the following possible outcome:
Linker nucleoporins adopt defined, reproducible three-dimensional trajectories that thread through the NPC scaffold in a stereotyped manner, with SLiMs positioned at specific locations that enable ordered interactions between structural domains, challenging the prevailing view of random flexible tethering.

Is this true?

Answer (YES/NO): YES